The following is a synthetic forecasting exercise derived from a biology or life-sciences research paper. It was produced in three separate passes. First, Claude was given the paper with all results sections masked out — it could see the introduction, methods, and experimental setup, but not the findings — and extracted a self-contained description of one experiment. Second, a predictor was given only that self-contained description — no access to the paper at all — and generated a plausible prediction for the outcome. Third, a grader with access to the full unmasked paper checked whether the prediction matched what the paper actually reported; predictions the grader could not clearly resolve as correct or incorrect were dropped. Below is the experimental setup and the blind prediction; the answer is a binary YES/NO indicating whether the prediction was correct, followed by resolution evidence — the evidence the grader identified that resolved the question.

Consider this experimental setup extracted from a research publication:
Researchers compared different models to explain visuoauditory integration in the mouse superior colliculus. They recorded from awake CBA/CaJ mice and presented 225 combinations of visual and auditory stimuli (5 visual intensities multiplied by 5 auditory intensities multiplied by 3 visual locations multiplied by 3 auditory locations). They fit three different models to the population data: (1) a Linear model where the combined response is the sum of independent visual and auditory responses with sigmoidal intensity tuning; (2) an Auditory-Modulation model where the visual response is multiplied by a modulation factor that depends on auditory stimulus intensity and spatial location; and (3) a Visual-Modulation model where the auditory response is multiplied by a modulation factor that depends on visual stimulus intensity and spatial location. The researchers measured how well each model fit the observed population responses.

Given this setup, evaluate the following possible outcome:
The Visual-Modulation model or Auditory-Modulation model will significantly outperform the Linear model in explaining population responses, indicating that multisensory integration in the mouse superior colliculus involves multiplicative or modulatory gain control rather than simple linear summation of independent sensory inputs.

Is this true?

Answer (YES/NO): YES